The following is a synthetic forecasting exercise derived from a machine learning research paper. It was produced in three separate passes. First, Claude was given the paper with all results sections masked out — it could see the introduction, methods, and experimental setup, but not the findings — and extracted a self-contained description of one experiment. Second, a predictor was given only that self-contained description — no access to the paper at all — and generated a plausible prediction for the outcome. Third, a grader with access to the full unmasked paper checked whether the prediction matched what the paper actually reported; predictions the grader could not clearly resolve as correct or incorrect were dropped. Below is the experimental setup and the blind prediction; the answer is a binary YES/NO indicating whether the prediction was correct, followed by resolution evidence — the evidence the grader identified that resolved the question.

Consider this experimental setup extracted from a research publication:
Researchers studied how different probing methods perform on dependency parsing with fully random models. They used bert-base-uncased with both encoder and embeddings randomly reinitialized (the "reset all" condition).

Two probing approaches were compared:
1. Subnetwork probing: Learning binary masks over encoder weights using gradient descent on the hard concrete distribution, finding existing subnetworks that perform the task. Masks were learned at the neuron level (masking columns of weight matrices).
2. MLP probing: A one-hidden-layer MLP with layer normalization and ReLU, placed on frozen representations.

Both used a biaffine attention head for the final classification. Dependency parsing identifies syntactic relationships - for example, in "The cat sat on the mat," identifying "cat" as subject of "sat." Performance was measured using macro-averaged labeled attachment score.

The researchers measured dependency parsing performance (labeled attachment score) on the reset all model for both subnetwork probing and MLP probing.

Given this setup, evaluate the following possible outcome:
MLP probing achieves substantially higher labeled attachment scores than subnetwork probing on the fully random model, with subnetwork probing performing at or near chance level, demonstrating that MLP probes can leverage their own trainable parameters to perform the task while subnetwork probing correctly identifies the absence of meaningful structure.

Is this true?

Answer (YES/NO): NO